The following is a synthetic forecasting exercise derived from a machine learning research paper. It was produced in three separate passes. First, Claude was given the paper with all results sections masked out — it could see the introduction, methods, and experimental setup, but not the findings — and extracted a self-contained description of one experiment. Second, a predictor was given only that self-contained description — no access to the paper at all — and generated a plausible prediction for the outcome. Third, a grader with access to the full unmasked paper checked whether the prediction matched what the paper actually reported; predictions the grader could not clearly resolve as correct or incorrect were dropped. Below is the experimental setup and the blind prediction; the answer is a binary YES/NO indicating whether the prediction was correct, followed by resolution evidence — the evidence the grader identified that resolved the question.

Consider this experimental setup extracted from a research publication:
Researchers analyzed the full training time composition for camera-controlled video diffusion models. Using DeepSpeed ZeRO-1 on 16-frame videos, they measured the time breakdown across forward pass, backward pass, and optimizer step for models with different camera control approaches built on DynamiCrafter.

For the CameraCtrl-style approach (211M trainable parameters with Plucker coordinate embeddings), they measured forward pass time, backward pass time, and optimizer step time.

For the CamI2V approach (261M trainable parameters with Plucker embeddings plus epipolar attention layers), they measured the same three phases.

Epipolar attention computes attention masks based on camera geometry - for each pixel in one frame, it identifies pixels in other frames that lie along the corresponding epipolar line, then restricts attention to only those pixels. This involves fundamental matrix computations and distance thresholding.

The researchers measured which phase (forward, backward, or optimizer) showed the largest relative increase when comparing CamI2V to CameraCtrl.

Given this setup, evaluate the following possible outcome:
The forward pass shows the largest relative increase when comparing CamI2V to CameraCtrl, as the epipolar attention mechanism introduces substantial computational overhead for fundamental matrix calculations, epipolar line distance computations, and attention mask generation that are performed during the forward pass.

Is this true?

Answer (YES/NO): NO